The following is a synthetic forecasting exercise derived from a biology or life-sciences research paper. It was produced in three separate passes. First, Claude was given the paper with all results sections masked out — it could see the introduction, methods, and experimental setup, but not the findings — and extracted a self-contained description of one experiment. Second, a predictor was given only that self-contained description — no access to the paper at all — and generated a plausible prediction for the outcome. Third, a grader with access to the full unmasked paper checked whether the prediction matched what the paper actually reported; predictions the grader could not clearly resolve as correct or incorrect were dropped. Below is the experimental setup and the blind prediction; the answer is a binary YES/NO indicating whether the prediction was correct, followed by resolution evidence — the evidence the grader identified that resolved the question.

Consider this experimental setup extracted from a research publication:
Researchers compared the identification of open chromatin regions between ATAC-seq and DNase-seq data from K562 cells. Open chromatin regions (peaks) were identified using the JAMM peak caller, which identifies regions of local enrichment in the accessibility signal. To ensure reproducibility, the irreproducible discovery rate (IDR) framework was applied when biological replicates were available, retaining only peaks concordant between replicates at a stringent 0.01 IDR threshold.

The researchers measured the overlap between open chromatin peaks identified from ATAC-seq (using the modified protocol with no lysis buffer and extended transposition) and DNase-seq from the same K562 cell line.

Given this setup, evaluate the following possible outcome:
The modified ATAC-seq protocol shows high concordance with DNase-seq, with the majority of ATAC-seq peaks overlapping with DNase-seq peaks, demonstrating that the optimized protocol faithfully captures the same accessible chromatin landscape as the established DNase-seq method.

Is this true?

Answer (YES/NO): NO